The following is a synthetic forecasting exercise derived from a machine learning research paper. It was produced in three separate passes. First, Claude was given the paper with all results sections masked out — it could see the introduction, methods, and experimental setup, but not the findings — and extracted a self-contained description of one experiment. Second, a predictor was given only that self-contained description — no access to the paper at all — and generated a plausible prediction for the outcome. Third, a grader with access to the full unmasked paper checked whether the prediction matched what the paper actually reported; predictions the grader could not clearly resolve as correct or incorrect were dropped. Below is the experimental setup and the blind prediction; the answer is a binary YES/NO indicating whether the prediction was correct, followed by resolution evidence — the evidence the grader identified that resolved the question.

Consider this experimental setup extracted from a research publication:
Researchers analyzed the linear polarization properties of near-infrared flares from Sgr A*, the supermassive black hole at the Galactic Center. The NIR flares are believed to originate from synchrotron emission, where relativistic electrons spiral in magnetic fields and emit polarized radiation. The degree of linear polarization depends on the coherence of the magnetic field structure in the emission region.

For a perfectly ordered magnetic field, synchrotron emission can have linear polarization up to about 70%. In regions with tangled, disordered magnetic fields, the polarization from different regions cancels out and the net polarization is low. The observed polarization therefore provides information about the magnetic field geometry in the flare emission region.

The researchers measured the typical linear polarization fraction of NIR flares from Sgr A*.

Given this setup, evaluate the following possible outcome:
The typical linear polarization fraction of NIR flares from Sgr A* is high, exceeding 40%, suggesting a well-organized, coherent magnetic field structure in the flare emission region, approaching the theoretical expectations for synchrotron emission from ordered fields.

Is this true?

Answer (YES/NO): NO